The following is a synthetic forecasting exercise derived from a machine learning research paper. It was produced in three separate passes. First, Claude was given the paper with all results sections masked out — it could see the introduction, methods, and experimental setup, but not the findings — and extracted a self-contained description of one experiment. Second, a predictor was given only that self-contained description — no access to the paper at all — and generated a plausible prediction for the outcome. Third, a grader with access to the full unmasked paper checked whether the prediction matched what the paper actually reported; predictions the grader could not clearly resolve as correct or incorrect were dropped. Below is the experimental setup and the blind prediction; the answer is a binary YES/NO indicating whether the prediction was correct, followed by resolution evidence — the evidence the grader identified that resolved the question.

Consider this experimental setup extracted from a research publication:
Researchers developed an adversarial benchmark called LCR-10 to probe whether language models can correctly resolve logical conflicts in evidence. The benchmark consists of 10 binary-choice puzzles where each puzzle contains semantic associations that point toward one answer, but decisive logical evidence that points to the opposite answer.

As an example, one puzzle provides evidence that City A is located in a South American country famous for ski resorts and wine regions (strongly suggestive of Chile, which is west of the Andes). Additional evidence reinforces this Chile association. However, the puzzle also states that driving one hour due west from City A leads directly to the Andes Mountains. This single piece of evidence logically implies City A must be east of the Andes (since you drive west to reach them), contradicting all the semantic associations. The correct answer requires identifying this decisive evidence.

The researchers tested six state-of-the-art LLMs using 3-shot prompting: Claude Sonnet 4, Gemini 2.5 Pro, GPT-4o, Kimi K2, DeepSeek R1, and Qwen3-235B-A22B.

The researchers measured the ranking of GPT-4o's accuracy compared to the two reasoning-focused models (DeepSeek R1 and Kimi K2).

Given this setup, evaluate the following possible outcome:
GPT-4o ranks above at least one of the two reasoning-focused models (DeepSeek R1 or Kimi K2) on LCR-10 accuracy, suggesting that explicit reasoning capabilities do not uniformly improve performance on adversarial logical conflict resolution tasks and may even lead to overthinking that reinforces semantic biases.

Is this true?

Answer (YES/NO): YES